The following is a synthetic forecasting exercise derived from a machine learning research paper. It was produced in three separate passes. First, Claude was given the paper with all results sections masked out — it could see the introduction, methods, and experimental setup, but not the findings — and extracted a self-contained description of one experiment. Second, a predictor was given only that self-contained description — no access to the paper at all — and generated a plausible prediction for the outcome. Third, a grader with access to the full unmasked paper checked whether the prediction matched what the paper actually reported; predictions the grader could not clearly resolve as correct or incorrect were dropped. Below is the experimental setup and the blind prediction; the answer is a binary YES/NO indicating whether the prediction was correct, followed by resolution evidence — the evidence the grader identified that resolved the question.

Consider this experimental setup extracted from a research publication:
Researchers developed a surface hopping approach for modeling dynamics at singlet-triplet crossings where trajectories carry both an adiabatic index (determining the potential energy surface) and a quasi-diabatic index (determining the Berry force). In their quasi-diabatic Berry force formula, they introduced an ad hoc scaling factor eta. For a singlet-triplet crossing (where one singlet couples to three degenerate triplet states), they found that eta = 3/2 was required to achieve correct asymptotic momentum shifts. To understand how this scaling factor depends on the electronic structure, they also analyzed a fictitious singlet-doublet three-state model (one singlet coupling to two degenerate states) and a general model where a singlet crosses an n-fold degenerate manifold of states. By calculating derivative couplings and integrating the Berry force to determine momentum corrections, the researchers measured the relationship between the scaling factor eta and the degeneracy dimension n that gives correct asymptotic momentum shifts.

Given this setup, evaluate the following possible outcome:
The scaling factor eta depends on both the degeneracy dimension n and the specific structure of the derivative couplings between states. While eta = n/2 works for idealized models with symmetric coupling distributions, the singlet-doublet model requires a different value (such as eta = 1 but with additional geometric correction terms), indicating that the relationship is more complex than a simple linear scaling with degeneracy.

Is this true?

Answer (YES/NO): NO